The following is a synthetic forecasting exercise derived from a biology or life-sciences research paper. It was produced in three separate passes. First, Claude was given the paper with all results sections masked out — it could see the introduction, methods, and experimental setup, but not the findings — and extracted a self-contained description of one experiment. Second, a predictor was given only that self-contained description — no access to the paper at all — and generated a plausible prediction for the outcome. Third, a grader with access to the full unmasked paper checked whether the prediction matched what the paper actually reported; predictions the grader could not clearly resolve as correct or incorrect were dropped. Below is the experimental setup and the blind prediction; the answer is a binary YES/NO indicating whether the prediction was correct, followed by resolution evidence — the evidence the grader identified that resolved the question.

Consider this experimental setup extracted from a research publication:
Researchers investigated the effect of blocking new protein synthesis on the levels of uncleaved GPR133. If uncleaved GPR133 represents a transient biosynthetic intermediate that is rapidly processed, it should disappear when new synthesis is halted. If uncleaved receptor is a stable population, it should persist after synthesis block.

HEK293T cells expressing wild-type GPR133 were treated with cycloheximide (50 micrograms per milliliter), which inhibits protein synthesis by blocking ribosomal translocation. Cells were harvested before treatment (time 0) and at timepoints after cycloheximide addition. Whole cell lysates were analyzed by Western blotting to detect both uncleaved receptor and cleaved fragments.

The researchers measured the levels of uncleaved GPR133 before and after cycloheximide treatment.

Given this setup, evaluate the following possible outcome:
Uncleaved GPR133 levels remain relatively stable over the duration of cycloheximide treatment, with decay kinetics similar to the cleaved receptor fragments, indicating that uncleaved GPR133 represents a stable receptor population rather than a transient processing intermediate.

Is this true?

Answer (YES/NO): NO